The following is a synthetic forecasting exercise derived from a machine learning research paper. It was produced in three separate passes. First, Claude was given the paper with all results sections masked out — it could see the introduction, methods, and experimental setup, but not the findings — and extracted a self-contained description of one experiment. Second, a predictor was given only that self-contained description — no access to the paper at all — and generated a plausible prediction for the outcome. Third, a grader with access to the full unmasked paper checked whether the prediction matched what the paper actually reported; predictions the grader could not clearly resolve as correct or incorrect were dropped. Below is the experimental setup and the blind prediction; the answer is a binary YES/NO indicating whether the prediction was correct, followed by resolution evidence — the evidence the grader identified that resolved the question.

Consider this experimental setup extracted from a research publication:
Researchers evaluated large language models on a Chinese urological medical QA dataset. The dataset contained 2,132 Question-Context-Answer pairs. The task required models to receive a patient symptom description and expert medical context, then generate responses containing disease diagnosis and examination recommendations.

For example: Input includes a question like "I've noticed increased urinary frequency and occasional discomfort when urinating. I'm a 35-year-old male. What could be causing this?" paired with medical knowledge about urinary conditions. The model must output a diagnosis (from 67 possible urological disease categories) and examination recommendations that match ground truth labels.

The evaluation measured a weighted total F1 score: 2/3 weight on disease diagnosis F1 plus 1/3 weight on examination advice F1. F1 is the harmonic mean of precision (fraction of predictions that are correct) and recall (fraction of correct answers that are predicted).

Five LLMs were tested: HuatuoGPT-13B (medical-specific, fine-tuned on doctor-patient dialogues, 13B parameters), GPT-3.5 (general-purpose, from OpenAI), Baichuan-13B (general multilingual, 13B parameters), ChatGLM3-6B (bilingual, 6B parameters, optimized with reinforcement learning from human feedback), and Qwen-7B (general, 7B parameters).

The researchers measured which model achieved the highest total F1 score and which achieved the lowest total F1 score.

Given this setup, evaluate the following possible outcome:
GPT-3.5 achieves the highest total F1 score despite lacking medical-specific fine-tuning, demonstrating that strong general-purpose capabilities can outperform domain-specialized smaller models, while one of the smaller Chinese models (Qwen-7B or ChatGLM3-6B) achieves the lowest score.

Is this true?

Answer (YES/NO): NO